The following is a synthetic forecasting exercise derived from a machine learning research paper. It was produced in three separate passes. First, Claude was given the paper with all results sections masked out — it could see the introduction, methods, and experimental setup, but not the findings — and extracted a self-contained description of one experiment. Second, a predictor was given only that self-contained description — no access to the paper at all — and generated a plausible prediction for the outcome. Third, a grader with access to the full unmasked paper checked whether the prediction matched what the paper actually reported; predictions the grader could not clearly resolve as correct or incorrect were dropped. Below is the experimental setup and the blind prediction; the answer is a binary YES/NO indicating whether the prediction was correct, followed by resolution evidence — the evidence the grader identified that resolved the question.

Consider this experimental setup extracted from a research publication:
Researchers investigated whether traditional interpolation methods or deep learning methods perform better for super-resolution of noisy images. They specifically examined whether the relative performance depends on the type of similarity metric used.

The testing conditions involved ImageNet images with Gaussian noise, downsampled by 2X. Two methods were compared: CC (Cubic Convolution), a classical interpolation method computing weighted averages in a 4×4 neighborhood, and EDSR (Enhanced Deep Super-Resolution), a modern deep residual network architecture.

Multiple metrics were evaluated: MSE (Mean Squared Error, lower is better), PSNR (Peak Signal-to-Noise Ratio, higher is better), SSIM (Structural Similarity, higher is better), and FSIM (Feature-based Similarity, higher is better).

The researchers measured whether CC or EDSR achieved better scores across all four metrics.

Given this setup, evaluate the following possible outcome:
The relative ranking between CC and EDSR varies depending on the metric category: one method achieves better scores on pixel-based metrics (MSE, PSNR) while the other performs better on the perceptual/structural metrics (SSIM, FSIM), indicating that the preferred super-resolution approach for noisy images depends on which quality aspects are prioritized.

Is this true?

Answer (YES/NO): NO